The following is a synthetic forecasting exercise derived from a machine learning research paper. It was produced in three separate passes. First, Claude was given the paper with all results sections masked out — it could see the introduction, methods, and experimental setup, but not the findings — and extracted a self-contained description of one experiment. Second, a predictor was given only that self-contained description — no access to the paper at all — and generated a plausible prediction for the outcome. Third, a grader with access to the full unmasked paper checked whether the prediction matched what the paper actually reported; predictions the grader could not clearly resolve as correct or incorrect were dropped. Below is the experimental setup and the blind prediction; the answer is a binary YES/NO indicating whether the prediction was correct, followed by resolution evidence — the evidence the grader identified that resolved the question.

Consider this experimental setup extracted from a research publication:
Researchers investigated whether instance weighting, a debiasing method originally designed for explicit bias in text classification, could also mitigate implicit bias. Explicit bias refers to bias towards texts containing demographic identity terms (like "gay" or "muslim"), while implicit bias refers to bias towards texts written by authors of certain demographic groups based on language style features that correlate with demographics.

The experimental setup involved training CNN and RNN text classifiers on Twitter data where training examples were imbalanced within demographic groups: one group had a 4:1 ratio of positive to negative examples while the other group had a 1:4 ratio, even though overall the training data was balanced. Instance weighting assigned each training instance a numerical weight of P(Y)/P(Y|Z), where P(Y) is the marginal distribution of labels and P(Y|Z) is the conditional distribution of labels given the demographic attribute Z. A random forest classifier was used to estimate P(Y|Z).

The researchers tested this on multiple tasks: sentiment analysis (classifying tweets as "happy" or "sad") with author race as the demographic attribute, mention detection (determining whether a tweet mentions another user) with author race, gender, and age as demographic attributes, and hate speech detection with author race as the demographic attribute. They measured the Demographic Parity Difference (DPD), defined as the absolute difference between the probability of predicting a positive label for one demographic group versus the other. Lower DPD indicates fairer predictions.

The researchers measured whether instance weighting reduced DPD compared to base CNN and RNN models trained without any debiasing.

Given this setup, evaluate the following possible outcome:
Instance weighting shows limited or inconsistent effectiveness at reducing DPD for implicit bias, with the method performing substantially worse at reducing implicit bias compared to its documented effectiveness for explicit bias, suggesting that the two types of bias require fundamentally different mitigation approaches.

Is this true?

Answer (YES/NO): YES